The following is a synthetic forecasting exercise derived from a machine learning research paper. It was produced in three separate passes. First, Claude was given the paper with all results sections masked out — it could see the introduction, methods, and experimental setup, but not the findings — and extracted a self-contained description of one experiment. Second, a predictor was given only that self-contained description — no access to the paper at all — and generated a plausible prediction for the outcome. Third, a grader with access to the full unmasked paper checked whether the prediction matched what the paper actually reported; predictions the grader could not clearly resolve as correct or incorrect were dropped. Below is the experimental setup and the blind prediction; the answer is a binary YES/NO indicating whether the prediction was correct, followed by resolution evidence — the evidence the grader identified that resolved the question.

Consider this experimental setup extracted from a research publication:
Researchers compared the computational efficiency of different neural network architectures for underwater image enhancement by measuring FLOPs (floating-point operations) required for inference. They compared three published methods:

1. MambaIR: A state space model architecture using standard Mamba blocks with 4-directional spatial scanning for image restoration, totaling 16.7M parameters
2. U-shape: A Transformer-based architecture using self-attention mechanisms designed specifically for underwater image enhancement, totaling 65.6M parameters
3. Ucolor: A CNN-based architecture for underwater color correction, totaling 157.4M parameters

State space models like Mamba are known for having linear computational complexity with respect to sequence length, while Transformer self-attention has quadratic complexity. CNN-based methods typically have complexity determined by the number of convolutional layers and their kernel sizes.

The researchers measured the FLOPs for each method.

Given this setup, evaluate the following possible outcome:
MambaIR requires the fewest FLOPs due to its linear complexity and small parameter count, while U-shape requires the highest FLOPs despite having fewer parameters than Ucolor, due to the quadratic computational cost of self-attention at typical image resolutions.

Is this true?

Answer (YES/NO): NO